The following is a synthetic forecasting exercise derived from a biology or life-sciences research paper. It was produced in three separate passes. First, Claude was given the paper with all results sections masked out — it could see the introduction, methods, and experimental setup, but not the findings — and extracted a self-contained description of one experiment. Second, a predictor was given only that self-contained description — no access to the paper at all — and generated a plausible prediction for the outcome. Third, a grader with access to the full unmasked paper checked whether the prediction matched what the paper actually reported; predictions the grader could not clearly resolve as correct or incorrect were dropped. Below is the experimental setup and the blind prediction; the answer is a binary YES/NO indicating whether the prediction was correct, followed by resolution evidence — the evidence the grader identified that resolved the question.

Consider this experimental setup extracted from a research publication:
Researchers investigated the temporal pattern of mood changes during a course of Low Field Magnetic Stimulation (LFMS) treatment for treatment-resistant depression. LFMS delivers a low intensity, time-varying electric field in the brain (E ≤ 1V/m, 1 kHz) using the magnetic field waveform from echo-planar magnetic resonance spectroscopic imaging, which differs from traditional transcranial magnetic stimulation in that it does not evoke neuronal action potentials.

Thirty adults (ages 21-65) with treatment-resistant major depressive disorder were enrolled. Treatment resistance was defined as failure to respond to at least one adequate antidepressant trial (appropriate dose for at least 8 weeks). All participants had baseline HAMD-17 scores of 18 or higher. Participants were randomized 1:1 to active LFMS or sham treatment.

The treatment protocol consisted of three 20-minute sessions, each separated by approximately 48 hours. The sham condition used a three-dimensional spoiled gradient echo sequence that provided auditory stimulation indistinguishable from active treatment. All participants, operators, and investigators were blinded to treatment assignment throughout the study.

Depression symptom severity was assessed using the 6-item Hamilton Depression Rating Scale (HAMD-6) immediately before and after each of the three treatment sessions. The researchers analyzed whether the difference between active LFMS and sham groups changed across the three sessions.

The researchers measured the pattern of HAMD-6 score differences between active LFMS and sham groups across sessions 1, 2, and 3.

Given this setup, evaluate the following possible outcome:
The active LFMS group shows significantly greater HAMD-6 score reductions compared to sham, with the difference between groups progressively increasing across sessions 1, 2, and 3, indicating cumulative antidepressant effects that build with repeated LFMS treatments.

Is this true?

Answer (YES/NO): YES